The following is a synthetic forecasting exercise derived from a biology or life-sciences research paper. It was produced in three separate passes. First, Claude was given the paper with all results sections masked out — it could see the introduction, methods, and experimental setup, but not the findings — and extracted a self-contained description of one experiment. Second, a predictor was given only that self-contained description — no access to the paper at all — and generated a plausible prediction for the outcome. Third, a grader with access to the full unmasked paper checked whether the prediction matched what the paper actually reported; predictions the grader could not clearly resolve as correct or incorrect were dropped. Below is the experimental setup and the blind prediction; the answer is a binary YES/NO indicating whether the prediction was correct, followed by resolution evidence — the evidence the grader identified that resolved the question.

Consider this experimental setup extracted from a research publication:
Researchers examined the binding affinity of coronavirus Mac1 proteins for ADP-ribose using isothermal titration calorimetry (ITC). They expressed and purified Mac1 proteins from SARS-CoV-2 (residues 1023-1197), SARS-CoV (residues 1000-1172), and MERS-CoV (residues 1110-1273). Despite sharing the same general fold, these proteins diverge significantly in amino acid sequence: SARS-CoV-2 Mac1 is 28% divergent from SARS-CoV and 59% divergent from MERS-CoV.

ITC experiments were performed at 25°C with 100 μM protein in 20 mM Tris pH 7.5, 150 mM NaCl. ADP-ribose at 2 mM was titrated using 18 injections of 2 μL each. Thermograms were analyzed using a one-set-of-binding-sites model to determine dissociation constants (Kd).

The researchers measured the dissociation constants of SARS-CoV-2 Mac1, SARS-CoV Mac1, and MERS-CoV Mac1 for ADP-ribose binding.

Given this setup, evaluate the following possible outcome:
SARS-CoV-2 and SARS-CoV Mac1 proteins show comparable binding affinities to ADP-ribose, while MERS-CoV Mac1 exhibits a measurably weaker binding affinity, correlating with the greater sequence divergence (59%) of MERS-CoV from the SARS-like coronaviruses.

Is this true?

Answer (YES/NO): NO